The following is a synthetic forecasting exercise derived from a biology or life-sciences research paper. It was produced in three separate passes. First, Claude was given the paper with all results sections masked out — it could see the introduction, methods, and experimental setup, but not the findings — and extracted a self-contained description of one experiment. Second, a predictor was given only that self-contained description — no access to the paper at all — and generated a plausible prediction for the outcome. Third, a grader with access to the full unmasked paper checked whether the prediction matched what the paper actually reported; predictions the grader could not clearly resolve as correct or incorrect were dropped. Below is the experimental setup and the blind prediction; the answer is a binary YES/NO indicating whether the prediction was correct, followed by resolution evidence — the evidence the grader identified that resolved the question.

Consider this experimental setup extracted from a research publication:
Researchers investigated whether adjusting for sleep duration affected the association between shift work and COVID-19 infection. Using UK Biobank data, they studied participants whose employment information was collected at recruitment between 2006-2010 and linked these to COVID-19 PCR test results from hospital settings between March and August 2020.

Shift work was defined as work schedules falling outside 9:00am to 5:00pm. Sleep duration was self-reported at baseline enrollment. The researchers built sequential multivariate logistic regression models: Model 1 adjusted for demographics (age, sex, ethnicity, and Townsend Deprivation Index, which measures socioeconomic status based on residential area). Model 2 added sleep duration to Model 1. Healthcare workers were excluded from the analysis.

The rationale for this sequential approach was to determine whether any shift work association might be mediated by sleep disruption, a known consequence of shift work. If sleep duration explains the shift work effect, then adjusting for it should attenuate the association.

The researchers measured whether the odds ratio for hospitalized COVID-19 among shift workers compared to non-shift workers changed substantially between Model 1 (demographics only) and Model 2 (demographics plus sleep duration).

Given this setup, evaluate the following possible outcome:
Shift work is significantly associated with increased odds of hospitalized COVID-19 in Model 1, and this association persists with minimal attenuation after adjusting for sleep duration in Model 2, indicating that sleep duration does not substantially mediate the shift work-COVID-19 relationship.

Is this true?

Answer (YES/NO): YES